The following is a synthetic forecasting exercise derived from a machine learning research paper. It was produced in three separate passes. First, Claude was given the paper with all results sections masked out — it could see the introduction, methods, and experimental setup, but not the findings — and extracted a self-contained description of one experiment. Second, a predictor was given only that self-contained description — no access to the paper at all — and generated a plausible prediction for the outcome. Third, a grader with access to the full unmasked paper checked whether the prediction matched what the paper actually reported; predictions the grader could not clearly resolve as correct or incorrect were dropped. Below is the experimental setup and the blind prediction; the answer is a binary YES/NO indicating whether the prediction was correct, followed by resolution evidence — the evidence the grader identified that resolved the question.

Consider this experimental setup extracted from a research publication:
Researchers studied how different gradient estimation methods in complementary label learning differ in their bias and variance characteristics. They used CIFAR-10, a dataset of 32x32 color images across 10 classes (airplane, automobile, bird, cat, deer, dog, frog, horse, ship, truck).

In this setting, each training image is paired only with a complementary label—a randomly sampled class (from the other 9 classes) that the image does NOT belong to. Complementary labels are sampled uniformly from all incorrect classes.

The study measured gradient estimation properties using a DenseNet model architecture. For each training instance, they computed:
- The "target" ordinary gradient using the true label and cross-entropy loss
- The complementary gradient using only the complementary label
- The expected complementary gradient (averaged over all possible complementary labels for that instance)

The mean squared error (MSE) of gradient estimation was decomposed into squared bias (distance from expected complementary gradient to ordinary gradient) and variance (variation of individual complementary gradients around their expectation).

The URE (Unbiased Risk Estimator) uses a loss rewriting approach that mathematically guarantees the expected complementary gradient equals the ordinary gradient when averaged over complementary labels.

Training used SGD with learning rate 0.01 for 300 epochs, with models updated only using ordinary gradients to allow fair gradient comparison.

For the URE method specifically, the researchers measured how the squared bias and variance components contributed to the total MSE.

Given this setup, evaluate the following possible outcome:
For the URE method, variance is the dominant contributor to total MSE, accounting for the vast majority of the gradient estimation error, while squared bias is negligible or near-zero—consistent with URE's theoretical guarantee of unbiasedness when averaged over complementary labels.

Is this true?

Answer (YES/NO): YES